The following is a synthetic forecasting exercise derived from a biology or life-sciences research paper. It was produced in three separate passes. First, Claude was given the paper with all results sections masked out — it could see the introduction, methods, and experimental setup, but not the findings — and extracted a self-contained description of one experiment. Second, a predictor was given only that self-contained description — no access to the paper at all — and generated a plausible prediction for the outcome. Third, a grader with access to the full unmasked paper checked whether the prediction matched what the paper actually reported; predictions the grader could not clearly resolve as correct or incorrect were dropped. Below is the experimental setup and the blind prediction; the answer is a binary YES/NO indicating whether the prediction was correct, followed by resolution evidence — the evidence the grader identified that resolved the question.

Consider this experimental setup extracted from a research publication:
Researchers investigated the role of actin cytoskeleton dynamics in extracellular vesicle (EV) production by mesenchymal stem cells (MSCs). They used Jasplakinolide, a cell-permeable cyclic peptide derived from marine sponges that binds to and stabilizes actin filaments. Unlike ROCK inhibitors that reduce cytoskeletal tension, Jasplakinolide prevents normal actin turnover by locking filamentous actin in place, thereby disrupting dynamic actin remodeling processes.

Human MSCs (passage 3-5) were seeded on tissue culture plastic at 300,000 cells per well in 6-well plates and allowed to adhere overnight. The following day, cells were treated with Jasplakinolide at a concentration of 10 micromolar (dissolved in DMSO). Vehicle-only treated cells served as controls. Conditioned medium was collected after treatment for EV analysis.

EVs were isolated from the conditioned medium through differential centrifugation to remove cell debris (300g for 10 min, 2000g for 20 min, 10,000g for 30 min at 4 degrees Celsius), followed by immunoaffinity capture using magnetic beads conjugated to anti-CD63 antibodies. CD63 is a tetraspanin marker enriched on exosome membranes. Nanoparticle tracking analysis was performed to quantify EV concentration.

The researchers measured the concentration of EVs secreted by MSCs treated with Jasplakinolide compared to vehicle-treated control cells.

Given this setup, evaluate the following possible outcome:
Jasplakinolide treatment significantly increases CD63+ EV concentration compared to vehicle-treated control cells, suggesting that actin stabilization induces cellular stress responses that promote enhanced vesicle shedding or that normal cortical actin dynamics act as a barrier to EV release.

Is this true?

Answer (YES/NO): NO